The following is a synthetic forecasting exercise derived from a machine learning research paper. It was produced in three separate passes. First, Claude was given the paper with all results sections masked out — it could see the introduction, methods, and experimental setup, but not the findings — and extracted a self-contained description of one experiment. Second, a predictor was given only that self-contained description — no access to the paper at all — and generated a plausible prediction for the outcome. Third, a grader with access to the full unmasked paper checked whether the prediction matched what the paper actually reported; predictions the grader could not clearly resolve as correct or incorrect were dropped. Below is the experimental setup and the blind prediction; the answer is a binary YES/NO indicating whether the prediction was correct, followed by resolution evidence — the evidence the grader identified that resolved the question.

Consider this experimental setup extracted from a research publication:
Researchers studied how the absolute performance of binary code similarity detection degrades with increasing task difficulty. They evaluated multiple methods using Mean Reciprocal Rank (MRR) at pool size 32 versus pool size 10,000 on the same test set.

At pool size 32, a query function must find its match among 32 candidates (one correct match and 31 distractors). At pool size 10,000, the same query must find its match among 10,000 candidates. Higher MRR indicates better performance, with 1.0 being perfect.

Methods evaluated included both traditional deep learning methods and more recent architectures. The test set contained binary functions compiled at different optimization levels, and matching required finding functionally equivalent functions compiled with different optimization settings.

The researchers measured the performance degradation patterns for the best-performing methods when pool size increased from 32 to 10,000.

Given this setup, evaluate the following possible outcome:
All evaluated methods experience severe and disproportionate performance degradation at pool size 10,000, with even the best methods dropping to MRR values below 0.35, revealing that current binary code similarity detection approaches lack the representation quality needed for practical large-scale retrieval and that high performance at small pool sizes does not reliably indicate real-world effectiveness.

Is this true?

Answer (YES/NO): NO